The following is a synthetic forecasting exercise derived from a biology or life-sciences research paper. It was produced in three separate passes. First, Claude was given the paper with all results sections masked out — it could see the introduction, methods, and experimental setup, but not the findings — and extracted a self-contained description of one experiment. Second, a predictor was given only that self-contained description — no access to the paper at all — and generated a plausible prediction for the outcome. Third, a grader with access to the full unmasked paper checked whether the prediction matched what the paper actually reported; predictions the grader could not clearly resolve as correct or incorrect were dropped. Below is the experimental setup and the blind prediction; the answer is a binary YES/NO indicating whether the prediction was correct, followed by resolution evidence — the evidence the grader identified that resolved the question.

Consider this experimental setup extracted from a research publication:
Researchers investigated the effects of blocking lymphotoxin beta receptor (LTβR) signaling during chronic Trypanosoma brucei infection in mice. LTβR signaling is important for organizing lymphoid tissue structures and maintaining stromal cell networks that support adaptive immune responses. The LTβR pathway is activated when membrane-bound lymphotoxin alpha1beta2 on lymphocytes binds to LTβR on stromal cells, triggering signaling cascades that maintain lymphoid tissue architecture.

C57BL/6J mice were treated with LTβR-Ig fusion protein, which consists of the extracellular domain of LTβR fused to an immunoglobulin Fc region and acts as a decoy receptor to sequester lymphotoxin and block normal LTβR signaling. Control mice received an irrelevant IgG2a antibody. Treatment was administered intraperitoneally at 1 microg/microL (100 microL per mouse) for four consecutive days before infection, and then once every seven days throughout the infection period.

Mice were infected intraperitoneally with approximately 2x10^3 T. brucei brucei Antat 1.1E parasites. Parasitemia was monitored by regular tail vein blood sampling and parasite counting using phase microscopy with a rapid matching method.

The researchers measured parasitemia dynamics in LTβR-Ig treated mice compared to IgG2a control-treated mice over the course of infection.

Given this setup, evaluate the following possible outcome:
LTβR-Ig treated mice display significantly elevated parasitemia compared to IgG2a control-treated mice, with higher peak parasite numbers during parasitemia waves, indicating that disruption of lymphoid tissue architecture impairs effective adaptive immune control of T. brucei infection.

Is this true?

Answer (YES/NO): YES